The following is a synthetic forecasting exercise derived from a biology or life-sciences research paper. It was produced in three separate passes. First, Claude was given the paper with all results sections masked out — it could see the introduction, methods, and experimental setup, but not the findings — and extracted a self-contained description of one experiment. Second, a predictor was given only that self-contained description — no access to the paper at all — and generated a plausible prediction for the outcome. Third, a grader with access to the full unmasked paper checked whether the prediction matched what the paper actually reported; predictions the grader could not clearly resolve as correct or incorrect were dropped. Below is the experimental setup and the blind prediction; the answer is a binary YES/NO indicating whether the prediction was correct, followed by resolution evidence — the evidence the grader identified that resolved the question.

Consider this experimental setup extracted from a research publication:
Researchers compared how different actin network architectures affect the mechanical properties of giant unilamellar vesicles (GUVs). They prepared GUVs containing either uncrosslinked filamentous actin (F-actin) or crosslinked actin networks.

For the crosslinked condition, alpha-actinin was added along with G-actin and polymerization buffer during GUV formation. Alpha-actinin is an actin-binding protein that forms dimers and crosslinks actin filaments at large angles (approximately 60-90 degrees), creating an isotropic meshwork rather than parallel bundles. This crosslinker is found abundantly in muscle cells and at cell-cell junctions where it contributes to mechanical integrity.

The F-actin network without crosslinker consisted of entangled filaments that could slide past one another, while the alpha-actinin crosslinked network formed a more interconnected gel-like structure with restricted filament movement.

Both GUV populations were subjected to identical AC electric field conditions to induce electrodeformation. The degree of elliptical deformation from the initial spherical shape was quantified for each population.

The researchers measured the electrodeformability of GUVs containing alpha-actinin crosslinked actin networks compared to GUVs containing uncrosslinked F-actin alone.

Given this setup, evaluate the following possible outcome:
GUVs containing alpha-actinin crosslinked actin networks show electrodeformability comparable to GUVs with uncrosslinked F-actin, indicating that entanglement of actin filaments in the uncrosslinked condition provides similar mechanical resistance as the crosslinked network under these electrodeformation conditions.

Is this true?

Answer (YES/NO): NO